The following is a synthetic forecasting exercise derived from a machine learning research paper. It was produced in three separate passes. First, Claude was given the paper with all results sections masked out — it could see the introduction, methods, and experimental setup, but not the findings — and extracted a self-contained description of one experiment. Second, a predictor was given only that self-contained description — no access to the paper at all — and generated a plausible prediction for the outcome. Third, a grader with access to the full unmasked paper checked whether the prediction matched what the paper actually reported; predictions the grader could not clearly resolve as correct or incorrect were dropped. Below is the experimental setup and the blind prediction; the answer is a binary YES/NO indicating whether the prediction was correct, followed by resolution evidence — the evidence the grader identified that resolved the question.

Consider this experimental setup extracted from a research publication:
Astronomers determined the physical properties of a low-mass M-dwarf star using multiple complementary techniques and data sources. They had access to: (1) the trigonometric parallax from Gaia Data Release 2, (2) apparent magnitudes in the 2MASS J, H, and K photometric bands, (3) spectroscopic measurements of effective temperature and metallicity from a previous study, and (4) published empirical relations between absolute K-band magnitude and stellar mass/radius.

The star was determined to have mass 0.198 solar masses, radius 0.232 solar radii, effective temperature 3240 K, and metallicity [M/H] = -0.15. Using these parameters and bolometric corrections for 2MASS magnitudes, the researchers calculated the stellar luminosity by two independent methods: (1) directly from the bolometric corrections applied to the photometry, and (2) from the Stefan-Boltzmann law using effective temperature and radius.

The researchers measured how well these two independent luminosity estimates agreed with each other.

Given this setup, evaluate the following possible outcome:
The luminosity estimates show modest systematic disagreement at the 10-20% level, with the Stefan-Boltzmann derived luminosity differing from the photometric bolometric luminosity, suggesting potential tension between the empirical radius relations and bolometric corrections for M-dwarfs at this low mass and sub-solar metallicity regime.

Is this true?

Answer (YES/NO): NO